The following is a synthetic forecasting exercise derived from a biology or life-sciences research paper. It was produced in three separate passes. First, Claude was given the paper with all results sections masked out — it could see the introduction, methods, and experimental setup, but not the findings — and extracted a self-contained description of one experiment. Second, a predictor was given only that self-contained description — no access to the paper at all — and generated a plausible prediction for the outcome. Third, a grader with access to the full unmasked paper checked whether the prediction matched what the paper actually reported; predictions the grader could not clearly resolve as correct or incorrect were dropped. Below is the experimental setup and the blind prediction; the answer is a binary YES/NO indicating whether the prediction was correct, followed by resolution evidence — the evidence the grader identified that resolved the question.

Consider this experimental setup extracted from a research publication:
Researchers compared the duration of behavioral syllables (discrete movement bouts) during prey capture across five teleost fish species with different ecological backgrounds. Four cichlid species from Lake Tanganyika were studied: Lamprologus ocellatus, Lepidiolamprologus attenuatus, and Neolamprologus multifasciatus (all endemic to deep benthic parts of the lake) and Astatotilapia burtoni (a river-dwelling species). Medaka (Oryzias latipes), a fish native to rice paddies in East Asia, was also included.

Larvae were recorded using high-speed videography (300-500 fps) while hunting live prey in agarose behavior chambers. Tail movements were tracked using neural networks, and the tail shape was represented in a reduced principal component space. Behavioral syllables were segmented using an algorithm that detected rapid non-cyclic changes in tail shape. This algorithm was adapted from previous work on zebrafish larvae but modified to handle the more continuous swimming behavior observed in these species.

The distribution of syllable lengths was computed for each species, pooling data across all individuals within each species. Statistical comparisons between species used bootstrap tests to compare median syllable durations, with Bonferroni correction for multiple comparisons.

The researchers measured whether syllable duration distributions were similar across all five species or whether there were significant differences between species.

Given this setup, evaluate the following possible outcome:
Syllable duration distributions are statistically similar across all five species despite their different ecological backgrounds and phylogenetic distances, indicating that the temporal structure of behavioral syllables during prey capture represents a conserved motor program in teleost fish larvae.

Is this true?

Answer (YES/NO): NO